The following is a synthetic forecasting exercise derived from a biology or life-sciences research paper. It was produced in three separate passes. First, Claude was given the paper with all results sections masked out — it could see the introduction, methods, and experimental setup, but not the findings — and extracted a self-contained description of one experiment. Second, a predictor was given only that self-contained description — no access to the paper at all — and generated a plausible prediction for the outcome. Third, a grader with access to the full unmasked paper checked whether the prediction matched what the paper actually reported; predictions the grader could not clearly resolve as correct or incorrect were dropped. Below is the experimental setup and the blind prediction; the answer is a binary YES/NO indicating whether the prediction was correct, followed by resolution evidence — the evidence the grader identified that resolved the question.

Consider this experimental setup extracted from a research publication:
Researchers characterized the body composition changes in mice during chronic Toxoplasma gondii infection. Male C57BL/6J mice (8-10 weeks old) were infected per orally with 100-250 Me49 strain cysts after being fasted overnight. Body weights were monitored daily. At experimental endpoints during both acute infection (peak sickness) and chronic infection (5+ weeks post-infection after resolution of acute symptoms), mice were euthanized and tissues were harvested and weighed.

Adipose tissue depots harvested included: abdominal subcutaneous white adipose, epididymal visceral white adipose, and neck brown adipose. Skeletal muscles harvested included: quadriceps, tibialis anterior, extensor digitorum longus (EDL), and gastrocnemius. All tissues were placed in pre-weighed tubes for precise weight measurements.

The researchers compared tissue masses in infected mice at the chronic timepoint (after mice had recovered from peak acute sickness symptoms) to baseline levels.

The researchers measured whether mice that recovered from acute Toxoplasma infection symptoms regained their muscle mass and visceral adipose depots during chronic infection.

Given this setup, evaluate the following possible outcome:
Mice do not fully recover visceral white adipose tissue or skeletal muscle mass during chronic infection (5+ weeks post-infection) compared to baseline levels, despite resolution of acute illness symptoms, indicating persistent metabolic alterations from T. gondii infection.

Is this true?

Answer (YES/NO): YES